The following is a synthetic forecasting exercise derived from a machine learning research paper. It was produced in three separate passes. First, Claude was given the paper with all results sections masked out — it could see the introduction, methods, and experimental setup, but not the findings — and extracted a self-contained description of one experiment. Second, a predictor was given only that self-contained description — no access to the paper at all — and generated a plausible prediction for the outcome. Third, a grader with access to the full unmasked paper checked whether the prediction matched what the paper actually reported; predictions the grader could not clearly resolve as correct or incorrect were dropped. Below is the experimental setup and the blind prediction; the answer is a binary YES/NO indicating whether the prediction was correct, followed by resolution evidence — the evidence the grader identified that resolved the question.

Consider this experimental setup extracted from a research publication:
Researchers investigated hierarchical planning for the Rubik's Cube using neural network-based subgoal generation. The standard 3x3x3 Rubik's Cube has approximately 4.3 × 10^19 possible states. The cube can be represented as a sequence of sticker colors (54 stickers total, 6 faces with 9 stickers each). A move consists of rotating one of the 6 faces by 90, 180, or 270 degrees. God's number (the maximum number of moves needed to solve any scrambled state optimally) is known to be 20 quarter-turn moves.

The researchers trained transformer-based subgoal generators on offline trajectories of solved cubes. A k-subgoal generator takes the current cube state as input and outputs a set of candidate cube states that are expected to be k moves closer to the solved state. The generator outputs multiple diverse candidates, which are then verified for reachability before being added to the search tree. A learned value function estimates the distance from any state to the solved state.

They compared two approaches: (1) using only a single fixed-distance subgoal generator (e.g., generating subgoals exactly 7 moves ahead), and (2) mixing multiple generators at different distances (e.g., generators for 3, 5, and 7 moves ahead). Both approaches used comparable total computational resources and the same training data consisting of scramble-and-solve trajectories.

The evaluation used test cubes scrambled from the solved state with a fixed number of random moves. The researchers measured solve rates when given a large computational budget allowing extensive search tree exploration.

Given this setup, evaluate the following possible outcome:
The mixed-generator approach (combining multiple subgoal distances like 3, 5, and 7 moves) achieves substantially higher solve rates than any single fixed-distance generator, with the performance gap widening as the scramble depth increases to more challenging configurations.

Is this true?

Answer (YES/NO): NO